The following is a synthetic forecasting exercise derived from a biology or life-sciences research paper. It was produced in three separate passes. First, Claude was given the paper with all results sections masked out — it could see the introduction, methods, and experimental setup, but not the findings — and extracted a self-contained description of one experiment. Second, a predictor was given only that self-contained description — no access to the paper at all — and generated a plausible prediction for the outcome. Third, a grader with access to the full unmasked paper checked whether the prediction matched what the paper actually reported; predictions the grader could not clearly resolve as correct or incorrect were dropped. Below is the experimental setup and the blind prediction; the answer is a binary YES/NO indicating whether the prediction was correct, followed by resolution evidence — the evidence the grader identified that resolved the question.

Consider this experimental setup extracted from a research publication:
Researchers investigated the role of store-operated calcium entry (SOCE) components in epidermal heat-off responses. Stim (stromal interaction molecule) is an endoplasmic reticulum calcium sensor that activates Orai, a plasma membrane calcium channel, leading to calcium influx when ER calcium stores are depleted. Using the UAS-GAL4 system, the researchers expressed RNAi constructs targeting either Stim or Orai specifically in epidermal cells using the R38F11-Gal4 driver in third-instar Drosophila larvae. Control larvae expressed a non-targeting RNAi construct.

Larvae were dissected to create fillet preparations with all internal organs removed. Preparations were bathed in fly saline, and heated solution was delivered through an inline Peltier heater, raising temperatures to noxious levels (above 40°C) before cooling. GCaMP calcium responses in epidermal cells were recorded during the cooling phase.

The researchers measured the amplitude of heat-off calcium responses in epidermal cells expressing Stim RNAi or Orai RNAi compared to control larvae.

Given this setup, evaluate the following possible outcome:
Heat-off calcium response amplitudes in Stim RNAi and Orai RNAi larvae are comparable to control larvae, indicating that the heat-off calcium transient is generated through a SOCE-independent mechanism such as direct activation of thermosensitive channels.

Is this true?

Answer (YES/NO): NO